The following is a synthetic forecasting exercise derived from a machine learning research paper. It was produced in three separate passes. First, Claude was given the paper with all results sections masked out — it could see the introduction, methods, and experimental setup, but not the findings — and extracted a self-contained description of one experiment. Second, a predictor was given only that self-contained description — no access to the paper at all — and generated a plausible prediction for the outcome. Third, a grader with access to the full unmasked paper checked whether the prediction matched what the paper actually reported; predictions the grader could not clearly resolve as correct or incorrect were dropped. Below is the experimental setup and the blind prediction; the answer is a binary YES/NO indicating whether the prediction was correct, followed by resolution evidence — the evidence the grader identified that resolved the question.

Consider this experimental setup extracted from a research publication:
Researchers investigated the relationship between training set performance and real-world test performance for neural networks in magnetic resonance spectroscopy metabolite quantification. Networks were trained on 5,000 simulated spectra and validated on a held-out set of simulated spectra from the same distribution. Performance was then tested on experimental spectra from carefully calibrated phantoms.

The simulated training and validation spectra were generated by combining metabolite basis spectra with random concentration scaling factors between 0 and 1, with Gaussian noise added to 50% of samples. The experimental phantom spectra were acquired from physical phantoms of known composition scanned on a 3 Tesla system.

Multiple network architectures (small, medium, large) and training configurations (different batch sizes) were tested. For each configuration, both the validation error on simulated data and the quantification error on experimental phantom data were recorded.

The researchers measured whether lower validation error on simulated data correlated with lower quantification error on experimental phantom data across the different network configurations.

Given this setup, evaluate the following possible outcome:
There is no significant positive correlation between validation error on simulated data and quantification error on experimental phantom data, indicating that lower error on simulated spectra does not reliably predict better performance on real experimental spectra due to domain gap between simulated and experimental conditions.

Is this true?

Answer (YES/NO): YES